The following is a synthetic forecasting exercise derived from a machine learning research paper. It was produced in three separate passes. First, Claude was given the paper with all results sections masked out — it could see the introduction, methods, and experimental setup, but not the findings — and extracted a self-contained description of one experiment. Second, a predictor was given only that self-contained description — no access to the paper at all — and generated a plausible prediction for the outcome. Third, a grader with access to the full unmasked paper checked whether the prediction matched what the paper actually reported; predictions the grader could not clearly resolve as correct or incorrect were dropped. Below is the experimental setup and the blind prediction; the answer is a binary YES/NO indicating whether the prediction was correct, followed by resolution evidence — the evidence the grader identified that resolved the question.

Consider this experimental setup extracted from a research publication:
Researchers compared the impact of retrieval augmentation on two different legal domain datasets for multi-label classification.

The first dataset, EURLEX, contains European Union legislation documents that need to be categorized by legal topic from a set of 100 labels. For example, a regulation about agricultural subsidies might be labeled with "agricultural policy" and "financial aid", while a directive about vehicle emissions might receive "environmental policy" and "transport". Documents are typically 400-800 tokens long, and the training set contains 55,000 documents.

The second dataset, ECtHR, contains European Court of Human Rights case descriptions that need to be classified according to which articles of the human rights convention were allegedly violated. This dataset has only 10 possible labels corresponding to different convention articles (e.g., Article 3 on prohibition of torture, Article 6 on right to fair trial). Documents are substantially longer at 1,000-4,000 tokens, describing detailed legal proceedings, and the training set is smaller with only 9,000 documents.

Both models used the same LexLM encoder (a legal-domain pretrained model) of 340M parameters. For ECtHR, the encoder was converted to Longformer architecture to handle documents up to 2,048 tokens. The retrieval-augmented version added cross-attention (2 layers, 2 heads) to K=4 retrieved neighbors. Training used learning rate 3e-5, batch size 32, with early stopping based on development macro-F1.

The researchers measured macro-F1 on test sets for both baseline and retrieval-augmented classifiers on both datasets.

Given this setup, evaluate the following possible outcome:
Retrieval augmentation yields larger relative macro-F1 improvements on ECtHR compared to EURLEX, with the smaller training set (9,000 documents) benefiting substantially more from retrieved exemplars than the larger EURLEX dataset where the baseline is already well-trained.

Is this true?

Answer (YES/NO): YES